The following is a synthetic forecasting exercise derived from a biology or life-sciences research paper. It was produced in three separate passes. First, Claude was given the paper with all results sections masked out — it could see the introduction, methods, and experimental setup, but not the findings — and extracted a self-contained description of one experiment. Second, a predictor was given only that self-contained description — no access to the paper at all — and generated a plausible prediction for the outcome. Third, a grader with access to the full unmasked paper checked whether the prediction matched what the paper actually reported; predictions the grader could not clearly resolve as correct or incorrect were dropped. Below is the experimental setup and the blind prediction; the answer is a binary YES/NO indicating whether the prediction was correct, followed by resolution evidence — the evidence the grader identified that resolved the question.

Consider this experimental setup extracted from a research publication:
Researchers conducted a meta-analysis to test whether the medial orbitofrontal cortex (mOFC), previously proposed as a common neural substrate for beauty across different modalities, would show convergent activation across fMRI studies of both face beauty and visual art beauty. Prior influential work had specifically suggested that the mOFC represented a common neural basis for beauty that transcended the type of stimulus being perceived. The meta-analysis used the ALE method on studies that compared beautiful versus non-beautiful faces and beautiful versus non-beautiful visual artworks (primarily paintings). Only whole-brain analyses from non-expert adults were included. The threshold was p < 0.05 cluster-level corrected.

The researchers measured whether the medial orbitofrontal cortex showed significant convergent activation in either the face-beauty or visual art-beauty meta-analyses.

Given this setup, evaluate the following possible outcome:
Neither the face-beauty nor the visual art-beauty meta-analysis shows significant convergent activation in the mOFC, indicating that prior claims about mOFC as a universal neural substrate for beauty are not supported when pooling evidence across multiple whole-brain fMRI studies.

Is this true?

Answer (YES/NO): YES